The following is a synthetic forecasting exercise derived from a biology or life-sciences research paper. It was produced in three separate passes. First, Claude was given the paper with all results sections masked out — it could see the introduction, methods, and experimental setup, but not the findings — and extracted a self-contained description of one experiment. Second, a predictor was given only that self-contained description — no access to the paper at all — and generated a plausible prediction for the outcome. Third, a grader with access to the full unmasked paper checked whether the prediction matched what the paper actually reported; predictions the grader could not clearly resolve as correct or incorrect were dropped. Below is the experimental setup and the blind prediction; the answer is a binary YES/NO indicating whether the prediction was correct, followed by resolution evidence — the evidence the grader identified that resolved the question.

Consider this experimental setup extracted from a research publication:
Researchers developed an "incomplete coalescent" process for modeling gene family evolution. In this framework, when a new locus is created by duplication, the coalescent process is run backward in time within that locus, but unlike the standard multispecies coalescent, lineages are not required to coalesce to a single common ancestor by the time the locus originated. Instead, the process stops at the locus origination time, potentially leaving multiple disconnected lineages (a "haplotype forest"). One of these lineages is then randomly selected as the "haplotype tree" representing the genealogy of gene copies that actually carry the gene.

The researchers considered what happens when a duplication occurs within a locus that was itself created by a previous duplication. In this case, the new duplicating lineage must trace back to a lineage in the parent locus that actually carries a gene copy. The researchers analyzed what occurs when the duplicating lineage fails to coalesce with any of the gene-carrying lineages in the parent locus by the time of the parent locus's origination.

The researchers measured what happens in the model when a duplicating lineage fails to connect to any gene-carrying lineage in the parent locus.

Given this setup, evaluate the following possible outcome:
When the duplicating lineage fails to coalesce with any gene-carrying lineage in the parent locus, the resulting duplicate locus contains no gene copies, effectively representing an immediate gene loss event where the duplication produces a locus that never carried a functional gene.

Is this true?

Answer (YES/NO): NO